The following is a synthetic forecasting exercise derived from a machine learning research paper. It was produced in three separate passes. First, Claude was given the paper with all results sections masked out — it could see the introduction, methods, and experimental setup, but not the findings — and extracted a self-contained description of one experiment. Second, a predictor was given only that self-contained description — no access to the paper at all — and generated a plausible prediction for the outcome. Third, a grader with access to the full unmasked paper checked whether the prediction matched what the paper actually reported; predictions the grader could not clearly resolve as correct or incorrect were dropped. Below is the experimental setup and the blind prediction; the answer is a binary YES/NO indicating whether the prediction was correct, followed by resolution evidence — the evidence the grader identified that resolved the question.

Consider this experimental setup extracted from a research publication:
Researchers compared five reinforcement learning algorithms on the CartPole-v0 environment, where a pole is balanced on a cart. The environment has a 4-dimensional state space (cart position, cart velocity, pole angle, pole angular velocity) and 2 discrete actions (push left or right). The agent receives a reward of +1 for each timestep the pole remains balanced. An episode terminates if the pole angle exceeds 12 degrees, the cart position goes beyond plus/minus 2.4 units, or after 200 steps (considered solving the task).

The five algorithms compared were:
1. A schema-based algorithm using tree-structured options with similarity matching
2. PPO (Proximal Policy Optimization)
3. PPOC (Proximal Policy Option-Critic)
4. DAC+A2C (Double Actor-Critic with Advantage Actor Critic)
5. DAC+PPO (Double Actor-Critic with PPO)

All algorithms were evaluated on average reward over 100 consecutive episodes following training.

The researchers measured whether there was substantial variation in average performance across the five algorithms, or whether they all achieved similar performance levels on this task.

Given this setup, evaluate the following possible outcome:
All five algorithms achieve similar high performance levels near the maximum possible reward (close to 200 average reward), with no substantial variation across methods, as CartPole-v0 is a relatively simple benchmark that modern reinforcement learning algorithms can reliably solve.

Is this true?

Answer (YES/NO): YES